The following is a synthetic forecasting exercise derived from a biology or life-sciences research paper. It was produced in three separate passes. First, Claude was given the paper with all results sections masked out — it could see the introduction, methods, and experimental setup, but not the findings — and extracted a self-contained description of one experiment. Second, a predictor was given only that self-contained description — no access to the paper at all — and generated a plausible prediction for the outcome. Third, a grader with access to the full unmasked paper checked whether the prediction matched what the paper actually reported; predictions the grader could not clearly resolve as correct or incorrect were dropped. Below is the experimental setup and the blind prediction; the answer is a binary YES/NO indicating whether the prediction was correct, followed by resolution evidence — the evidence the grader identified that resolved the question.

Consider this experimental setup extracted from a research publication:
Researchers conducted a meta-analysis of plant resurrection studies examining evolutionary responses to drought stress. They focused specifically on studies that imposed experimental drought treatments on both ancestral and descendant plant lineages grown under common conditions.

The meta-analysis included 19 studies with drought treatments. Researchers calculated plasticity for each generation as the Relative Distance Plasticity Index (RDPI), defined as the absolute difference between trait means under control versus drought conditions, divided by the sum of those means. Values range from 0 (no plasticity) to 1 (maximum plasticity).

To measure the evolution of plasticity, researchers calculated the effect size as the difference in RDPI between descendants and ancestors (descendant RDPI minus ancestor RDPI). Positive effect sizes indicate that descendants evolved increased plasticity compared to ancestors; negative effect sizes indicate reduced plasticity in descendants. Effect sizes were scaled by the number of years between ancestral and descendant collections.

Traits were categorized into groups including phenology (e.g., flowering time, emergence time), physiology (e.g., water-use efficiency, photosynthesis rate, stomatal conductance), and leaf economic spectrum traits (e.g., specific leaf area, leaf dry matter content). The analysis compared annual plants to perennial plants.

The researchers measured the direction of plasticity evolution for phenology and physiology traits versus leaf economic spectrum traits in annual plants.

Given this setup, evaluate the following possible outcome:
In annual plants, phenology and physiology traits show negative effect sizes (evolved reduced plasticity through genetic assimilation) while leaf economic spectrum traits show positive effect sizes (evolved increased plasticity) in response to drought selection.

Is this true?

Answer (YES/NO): NO